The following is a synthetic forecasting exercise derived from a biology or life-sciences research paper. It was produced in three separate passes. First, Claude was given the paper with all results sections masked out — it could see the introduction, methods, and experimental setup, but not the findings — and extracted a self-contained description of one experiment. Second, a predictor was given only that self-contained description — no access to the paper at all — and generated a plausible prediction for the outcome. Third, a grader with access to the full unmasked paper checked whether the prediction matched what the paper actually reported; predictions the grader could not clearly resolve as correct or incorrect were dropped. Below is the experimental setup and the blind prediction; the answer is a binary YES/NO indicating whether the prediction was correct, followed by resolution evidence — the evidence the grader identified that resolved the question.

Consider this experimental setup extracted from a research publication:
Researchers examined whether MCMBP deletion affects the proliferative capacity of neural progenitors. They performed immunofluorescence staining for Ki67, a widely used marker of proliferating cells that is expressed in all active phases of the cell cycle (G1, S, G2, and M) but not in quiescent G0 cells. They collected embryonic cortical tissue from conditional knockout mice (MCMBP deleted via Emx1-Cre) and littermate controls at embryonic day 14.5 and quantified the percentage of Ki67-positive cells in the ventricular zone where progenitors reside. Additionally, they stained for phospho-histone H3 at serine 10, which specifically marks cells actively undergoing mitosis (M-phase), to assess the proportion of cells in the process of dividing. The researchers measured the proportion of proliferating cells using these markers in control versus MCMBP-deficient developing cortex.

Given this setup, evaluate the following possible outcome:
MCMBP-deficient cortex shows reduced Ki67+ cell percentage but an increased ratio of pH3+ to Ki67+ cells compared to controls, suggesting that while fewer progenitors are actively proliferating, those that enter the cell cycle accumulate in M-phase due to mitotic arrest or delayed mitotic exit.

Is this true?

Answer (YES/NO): NO